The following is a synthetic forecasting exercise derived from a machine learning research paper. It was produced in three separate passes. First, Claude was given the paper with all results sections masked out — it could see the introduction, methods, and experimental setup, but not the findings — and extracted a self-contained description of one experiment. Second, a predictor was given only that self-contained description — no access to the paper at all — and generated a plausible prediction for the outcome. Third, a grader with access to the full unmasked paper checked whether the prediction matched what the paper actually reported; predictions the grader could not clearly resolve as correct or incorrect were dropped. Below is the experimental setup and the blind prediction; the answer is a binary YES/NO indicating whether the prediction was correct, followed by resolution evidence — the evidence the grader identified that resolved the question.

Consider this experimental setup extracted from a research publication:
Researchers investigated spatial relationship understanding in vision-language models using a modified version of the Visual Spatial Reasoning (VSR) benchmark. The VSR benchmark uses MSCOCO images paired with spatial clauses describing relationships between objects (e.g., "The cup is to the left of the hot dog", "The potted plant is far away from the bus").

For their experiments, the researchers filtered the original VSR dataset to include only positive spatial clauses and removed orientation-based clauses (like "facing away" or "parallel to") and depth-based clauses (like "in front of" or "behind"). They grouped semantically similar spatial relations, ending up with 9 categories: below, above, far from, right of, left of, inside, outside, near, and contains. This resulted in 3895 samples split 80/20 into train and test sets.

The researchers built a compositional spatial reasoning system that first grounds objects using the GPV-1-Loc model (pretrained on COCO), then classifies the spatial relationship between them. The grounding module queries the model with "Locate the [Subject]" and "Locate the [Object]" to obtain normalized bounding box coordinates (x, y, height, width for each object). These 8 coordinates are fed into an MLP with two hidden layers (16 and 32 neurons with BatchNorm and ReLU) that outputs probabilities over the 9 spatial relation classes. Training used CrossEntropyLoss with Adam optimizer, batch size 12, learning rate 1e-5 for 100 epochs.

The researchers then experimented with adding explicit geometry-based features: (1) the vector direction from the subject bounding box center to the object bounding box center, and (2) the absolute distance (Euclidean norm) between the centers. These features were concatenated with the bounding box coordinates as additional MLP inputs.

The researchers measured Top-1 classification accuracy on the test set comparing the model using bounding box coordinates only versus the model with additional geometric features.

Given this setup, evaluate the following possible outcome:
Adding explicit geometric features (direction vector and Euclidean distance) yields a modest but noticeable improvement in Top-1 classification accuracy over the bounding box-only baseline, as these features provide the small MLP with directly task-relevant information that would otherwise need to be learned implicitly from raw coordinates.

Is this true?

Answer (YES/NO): NO